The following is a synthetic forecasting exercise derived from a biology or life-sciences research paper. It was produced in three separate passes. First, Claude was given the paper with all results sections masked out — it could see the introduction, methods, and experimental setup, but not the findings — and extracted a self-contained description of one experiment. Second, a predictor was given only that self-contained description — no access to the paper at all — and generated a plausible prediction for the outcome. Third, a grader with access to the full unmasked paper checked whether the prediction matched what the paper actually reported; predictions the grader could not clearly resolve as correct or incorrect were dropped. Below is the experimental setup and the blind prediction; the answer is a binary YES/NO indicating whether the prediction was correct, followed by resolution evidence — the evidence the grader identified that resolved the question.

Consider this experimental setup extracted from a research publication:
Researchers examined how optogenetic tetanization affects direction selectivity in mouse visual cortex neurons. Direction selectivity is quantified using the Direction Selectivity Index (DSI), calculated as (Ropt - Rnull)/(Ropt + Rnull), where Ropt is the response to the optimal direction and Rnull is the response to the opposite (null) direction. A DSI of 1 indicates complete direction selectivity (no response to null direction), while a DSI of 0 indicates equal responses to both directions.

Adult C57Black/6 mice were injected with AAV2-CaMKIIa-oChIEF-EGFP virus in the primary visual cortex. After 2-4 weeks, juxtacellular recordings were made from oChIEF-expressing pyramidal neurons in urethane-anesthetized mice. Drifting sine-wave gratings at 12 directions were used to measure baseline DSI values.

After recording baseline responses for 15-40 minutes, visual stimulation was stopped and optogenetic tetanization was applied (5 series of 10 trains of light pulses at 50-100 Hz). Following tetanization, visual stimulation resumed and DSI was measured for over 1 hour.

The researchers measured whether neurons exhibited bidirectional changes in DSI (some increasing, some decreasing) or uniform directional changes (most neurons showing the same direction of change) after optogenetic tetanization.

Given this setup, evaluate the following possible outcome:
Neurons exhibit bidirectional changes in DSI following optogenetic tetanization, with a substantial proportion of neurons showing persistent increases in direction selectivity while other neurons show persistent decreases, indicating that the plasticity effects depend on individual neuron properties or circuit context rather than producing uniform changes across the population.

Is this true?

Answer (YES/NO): NO